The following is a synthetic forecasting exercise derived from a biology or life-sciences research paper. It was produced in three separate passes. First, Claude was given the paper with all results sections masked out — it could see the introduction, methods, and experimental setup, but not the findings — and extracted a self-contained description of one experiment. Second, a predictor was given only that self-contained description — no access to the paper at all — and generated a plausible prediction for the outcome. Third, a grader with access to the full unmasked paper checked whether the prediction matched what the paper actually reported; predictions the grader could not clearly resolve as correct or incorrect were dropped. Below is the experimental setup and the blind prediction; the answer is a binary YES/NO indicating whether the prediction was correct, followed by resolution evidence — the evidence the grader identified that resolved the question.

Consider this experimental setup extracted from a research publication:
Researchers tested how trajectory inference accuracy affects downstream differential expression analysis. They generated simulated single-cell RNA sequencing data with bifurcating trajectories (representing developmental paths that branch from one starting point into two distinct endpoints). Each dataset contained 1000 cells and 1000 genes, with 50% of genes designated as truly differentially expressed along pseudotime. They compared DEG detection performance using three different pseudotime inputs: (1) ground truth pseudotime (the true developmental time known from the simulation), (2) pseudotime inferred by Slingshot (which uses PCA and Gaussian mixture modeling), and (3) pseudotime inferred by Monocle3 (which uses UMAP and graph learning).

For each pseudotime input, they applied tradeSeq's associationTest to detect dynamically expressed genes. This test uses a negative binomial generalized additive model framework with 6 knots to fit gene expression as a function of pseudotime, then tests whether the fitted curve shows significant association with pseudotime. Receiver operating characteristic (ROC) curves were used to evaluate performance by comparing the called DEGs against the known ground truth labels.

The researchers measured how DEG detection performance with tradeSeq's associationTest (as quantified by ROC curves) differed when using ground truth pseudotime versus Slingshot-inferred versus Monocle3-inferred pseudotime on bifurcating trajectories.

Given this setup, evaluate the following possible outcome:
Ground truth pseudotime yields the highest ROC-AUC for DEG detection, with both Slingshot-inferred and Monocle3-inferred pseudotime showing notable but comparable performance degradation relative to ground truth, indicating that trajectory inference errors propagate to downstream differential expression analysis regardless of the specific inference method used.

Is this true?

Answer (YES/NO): NO